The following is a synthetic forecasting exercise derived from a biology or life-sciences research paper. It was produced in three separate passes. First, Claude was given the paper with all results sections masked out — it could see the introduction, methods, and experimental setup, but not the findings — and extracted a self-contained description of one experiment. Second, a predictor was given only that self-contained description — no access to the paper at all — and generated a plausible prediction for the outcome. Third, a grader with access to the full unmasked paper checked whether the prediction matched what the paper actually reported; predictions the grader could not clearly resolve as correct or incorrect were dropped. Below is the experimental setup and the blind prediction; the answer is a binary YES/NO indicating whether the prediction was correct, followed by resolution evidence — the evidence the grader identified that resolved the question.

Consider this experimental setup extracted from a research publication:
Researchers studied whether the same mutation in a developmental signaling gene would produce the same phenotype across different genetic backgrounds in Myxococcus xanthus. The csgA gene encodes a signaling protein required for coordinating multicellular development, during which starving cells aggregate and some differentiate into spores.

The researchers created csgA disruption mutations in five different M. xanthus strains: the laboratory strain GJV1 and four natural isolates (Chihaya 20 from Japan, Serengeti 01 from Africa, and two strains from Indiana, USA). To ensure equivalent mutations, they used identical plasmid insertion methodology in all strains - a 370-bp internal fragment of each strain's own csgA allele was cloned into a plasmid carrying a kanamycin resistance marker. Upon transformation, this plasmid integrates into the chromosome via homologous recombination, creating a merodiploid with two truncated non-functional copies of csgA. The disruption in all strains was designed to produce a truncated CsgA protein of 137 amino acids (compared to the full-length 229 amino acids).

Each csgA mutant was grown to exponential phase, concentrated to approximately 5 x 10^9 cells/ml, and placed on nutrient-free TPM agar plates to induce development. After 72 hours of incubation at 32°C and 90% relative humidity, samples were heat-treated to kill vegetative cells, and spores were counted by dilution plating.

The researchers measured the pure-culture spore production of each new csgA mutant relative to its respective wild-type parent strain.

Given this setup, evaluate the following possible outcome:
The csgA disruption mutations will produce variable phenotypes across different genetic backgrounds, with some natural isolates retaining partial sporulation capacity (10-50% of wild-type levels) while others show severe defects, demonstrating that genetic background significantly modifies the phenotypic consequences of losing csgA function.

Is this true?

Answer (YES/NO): NO